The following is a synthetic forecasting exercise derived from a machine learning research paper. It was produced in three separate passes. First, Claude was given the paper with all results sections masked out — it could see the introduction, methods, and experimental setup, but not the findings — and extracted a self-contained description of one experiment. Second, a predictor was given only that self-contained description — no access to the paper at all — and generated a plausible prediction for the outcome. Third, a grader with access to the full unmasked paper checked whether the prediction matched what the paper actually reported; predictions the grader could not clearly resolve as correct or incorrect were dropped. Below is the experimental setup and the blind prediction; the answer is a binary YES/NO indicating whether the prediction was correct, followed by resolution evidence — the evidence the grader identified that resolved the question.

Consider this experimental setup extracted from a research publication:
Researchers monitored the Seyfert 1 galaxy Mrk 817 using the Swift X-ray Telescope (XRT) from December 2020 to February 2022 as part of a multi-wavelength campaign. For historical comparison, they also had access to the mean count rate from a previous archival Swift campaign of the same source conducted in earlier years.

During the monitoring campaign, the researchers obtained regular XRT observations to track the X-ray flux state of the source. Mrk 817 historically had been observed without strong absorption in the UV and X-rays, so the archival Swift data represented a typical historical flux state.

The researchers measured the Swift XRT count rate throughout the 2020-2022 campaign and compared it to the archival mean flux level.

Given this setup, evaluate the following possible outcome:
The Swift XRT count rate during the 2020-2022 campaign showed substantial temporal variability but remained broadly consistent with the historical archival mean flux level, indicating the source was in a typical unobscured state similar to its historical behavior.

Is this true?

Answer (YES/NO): NO